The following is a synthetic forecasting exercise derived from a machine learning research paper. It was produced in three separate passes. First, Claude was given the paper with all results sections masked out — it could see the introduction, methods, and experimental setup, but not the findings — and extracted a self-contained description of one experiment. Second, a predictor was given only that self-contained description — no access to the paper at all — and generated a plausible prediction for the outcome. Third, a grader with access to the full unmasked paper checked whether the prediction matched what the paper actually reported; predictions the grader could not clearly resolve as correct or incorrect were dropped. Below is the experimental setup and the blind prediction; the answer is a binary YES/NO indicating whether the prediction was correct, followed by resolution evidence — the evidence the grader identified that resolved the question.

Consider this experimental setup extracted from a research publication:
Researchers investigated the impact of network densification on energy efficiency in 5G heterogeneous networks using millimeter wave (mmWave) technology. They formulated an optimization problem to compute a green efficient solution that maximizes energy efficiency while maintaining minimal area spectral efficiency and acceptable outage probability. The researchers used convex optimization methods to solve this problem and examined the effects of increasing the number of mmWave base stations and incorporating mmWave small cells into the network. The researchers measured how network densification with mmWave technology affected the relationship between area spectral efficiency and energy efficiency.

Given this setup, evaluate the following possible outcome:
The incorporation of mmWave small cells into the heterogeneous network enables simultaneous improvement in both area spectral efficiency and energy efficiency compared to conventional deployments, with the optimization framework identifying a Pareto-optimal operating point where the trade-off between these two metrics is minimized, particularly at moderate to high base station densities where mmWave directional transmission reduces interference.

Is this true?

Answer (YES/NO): NO